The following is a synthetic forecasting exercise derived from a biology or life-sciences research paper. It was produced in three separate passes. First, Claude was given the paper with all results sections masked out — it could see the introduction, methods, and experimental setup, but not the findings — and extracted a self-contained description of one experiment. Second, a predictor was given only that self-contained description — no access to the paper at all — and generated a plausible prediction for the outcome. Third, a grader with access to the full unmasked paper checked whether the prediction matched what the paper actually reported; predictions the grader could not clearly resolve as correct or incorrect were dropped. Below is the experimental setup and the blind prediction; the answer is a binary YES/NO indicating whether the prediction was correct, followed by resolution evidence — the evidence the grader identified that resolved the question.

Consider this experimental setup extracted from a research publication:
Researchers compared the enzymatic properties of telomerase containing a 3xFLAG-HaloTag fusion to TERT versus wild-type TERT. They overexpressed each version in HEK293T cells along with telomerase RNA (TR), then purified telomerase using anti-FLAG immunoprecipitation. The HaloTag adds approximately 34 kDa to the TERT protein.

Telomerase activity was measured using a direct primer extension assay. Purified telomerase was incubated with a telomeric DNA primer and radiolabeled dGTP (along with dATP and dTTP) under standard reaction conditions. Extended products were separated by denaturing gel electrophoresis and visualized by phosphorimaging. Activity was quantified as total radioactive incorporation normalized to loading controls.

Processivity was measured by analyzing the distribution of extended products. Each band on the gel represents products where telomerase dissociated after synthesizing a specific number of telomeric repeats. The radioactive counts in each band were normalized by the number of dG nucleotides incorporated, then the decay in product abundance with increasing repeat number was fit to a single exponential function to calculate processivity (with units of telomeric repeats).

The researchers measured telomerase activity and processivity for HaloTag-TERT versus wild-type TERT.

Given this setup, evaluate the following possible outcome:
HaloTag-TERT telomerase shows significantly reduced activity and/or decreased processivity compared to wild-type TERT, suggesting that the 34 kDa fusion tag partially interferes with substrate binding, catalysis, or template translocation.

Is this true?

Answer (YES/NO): YES